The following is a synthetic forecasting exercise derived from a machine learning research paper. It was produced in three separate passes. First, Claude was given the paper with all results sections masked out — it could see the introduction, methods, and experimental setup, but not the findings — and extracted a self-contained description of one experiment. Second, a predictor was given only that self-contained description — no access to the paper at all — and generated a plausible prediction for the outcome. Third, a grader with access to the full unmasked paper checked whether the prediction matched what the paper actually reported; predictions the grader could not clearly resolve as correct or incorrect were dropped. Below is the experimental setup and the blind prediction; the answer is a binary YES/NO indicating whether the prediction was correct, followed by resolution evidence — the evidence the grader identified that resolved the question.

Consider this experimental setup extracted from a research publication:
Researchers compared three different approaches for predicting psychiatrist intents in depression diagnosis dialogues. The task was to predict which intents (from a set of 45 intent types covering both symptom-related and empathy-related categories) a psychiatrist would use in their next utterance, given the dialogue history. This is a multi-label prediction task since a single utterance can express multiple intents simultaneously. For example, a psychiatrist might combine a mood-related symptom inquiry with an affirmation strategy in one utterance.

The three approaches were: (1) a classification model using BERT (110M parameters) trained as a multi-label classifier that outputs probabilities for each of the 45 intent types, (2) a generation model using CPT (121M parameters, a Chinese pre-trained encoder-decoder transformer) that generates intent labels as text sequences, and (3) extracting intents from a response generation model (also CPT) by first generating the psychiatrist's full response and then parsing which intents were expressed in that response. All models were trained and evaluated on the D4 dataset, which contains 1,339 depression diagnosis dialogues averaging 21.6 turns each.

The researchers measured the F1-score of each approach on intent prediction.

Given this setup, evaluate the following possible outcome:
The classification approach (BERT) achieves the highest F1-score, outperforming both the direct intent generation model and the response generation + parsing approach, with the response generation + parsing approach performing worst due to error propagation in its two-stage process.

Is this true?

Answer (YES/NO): NO